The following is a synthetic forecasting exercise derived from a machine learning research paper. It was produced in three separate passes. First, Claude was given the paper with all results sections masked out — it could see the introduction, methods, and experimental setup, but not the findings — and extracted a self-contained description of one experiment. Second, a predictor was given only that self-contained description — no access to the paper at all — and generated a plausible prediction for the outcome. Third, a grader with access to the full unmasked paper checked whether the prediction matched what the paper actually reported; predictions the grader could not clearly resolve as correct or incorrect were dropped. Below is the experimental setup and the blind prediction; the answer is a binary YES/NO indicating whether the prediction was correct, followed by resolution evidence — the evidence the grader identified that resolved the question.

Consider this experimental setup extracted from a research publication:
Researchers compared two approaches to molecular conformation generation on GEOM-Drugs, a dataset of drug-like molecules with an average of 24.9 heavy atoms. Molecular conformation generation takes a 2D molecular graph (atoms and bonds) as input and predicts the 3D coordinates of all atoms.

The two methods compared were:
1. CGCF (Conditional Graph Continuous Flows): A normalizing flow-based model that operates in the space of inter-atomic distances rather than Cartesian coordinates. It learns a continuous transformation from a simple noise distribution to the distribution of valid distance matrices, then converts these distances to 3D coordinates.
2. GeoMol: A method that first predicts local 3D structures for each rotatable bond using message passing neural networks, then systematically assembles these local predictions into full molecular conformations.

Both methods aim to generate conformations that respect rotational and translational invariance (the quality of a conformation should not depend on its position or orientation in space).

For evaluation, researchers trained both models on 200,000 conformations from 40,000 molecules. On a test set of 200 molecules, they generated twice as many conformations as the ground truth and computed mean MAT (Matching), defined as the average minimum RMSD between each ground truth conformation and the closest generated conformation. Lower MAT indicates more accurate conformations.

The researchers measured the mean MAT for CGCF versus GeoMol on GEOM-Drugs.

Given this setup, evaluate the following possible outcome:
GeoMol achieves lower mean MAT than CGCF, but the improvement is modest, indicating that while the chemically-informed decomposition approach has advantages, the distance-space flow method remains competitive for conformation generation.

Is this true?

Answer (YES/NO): YES